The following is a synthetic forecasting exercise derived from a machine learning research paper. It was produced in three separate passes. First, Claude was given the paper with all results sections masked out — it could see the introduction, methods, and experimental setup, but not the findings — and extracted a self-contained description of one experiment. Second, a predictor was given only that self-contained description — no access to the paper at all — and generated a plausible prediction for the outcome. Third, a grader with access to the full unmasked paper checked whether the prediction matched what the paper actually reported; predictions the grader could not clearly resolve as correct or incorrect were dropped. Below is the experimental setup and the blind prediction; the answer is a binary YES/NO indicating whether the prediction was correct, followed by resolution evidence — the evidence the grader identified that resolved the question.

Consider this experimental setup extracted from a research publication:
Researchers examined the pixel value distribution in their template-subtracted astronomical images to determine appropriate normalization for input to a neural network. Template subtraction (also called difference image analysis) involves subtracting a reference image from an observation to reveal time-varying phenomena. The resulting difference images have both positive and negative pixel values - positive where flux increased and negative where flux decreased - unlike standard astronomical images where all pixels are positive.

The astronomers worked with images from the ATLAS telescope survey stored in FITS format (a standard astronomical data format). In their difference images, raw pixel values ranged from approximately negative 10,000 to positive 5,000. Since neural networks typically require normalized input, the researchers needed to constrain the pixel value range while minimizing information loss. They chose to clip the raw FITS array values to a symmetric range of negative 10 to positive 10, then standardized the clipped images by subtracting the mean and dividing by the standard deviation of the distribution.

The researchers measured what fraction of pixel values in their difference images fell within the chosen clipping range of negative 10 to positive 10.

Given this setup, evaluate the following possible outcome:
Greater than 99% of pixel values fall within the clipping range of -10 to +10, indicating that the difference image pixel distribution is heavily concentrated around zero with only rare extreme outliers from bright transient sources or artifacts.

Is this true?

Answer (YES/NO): NO